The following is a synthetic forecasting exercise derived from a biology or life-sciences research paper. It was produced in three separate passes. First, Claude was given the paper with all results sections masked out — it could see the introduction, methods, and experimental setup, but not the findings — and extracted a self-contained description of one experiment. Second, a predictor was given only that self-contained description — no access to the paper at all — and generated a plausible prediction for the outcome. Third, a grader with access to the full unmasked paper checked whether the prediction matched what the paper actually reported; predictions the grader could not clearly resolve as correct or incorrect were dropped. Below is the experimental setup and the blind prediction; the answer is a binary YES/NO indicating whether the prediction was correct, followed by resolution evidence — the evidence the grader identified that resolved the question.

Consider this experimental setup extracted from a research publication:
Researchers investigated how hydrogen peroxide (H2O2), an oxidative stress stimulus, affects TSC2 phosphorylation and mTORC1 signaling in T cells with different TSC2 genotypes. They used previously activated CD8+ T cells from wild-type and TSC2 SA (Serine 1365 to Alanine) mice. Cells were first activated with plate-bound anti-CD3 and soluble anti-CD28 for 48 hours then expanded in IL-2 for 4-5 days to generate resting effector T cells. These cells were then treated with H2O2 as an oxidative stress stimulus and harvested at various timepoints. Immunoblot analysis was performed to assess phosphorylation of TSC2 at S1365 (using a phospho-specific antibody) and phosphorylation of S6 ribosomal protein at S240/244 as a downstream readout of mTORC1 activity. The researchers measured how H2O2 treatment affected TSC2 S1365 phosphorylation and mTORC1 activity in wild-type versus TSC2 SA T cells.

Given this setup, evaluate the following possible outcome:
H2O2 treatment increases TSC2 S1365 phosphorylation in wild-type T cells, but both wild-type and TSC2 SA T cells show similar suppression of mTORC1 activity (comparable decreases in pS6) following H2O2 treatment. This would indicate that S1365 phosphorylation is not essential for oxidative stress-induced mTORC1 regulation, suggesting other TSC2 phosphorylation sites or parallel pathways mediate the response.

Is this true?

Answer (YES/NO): NO